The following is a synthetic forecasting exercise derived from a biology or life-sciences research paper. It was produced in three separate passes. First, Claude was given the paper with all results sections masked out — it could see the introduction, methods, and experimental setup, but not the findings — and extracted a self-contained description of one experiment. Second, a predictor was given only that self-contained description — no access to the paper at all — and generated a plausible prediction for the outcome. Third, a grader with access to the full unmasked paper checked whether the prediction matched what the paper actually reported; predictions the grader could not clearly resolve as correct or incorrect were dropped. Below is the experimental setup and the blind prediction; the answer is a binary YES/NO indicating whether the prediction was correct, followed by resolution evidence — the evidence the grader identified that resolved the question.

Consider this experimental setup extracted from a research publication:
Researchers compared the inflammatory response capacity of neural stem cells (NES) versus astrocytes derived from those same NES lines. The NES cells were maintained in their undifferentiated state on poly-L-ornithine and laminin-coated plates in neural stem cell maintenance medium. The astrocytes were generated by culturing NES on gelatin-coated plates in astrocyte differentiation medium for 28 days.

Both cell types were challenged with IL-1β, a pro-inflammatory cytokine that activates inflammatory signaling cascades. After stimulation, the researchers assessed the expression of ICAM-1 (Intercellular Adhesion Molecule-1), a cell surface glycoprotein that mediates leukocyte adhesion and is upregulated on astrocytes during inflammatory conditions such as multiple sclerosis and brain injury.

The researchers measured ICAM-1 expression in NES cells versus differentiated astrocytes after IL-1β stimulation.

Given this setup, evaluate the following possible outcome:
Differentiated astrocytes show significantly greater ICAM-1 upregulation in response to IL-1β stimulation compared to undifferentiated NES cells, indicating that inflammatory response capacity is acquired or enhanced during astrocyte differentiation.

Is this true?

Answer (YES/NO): YES